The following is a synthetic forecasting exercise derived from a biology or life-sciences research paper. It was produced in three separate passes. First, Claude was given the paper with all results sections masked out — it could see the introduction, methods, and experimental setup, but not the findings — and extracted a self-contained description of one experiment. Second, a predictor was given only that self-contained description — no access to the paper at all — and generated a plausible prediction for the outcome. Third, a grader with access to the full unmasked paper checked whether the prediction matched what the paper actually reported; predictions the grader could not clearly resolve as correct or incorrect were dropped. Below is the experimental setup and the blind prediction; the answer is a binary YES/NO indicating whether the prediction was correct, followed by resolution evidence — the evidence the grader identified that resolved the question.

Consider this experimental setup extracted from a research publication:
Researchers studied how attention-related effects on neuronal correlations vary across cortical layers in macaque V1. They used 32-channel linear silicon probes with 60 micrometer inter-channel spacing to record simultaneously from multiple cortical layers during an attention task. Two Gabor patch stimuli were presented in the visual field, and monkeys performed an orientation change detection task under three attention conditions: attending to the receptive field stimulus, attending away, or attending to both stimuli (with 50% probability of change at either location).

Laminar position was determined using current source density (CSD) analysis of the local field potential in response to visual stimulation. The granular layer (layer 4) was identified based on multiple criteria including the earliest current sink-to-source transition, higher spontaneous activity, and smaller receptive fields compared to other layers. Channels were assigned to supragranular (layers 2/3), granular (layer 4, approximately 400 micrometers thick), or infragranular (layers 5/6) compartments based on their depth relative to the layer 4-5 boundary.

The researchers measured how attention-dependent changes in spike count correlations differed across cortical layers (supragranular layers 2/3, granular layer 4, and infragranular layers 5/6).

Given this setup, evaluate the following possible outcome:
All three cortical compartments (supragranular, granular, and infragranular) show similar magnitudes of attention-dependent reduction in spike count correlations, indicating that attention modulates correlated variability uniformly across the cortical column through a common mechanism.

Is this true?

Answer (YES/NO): NO